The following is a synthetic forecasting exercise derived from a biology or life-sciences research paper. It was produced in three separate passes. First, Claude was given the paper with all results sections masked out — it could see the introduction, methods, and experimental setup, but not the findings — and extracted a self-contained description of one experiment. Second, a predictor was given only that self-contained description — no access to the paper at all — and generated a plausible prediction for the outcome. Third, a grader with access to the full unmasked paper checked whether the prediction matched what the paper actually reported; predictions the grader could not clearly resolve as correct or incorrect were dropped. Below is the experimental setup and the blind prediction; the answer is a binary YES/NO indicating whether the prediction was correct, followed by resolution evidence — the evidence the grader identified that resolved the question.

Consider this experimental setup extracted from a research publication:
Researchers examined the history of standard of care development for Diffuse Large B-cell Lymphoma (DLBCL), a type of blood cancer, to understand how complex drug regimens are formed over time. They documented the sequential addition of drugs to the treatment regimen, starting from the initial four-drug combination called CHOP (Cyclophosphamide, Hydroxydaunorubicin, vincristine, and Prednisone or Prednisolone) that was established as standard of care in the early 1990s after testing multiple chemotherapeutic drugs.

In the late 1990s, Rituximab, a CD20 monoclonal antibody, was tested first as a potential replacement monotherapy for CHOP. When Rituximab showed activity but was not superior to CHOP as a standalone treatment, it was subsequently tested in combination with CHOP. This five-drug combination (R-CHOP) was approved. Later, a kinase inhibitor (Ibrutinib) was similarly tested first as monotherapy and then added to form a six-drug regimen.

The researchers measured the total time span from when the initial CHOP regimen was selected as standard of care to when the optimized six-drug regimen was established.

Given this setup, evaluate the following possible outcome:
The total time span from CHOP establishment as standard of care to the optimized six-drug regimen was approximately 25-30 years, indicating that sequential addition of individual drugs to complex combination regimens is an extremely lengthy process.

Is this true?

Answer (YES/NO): NO